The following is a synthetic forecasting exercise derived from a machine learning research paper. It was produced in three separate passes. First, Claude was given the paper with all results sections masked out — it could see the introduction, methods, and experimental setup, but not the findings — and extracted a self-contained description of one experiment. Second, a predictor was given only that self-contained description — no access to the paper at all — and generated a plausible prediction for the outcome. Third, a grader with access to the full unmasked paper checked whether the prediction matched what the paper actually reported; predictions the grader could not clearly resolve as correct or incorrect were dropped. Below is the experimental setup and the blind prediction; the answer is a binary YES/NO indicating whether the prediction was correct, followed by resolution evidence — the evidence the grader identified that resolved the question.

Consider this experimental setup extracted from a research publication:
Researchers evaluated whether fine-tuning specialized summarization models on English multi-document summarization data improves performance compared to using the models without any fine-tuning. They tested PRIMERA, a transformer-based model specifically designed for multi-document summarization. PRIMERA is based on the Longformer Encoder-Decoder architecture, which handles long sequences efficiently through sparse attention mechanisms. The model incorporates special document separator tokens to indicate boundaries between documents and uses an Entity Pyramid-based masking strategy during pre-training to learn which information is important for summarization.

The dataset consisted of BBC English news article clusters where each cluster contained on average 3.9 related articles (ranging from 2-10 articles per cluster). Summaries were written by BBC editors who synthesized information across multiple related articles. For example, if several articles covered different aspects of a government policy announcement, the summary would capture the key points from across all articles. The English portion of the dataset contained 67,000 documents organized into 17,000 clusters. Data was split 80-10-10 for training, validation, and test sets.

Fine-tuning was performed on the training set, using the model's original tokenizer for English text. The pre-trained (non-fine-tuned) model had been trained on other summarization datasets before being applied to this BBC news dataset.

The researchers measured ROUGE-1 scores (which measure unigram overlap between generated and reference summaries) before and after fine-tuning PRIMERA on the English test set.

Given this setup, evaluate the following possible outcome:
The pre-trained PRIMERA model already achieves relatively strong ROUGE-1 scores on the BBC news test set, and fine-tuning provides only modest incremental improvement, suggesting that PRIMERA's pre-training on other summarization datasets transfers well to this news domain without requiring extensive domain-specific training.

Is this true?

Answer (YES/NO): NO